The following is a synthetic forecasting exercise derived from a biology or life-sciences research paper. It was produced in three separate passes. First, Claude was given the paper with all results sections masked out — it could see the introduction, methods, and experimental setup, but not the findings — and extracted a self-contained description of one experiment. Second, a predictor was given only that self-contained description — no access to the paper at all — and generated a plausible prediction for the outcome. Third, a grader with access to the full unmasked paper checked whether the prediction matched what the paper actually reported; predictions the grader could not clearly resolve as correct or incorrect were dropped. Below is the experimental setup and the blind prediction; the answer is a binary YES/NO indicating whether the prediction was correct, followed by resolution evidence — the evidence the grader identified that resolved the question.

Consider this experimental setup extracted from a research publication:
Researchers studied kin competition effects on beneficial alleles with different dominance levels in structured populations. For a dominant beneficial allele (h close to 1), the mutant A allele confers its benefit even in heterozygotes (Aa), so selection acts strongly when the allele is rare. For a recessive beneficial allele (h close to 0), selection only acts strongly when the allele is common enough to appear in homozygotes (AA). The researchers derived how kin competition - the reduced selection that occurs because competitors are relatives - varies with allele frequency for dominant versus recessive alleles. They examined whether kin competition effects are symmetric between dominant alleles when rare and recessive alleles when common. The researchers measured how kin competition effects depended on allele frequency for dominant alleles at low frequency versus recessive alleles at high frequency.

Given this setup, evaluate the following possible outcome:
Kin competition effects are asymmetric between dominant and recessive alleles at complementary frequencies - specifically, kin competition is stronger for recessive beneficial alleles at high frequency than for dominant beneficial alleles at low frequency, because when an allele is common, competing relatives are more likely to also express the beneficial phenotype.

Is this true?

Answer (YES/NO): NO